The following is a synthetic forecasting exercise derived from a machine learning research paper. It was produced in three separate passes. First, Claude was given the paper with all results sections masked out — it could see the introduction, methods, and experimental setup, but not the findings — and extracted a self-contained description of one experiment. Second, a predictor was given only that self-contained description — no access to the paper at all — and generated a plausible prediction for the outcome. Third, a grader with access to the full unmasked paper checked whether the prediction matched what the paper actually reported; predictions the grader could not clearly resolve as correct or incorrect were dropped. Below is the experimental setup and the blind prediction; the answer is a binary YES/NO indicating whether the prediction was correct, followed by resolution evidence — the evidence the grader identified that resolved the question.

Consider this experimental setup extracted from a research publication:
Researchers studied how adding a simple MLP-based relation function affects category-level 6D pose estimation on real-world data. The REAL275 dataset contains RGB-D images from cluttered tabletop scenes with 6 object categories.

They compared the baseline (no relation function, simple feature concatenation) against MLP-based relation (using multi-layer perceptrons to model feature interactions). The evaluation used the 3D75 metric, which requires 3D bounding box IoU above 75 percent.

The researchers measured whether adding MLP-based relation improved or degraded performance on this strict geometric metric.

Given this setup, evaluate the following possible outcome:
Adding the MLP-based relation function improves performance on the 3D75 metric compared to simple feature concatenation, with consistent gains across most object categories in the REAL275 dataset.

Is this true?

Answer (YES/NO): NO